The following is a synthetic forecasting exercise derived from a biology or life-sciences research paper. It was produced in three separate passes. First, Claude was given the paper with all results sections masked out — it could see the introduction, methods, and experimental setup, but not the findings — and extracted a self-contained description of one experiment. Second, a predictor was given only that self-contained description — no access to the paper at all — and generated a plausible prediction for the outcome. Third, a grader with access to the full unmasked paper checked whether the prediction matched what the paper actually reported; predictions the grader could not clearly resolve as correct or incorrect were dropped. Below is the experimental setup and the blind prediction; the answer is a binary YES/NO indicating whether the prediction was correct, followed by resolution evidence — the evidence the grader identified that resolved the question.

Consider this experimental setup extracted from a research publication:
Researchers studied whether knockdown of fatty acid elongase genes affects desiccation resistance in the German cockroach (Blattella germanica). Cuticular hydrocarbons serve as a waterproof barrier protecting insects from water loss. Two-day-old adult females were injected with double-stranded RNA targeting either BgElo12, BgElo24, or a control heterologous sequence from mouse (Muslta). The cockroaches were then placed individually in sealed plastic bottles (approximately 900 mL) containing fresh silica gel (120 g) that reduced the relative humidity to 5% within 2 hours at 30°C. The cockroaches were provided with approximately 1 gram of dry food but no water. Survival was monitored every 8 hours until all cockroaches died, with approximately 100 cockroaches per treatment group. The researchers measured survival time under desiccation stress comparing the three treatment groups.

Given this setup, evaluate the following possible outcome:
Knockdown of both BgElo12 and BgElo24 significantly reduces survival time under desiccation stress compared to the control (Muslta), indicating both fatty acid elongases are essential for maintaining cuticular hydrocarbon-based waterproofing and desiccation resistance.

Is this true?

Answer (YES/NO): NO